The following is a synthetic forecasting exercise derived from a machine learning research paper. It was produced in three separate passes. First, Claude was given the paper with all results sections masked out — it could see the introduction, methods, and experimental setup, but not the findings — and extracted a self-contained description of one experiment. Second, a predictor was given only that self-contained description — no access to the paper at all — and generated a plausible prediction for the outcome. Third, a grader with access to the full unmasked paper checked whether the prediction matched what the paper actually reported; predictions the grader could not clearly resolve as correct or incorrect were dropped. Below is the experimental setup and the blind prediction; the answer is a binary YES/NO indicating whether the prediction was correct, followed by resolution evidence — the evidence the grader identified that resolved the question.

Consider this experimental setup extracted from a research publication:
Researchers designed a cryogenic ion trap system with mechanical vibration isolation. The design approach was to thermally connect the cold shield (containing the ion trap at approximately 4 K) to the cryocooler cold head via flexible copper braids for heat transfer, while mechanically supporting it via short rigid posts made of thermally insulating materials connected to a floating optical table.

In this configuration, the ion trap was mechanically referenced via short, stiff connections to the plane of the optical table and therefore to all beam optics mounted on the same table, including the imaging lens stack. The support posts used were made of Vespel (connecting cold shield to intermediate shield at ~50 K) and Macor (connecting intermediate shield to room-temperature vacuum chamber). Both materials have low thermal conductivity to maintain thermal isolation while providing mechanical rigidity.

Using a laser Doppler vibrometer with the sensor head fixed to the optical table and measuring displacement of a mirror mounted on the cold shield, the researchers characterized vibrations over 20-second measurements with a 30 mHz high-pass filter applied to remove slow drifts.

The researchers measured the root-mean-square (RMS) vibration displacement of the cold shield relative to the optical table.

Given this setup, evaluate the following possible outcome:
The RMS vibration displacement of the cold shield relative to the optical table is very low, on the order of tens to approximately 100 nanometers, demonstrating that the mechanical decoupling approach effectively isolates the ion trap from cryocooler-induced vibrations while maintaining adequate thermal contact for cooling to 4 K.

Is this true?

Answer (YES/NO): NO